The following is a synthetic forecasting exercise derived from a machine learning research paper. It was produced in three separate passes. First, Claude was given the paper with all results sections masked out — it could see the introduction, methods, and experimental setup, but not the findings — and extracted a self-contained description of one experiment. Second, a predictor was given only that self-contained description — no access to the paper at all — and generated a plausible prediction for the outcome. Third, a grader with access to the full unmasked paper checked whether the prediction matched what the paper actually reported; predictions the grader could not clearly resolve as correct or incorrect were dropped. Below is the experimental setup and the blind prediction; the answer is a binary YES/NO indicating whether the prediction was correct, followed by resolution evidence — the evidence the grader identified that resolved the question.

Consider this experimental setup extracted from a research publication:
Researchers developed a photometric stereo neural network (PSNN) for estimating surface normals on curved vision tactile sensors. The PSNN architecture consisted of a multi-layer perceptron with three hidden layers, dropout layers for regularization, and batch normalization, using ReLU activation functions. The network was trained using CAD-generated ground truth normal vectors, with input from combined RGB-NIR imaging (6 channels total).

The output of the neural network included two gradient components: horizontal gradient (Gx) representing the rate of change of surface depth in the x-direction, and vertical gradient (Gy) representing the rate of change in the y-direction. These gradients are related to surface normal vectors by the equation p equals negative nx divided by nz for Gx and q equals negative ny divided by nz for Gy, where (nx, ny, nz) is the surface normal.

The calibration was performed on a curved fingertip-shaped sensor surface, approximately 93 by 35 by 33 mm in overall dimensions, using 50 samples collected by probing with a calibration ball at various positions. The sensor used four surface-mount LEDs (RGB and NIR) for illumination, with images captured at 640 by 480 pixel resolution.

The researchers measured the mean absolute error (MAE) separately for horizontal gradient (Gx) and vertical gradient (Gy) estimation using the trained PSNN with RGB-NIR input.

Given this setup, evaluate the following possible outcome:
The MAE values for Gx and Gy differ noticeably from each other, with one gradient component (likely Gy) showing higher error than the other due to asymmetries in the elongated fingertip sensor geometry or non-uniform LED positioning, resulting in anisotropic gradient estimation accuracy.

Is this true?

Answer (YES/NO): NO